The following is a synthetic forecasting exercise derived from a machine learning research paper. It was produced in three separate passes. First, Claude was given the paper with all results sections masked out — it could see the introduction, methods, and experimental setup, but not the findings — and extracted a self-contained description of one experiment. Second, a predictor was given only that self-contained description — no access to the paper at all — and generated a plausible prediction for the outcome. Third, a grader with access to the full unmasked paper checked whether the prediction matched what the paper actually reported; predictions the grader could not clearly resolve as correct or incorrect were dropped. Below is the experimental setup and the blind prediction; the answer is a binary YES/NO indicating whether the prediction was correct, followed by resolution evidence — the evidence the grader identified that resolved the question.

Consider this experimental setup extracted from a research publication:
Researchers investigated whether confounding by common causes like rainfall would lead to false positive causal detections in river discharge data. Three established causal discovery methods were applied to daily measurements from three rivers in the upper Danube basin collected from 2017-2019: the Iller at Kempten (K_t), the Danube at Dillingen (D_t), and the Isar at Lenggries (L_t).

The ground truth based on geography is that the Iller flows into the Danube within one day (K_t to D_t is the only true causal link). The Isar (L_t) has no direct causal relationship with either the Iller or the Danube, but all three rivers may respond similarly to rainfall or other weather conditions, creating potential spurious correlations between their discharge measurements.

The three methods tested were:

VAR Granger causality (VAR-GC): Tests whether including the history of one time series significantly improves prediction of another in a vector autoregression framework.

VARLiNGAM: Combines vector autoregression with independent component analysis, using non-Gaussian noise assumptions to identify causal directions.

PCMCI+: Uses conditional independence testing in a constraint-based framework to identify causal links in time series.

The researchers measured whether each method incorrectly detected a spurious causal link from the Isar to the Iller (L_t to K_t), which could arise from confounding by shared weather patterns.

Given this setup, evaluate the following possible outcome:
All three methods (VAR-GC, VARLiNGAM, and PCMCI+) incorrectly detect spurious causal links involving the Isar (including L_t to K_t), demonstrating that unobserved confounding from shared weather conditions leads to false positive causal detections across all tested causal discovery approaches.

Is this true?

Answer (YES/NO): YES